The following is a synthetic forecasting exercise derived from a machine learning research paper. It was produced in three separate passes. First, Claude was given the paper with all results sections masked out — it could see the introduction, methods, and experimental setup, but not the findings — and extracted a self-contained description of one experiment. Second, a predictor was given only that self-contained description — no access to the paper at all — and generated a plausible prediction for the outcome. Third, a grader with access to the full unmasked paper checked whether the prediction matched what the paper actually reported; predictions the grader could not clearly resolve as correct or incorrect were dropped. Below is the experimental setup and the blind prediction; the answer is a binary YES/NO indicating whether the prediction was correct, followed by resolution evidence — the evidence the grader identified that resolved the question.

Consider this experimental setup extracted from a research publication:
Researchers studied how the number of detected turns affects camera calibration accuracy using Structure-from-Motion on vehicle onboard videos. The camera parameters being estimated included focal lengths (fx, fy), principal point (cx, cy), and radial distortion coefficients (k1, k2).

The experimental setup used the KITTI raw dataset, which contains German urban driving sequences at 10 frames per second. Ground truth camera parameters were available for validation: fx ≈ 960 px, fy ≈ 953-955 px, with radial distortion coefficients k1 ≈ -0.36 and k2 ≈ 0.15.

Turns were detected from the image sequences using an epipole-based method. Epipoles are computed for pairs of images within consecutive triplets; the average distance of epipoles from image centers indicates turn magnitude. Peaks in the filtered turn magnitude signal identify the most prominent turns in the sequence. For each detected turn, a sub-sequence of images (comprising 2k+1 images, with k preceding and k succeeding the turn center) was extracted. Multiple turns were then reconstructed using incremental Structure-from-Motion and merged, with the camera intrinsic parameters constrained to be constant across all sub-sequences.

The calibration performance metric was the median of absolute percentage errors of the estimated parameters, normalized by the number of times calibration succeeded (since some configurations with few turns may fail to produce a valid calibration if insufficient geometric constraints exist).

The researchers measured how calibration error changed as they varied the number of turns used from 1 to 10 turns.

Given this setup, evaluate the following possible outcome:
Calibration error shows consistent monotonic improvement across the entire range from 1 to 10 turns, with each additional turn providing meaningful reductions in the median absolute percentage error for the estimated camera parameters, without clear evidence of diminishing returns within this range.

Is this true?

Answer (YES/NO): NO